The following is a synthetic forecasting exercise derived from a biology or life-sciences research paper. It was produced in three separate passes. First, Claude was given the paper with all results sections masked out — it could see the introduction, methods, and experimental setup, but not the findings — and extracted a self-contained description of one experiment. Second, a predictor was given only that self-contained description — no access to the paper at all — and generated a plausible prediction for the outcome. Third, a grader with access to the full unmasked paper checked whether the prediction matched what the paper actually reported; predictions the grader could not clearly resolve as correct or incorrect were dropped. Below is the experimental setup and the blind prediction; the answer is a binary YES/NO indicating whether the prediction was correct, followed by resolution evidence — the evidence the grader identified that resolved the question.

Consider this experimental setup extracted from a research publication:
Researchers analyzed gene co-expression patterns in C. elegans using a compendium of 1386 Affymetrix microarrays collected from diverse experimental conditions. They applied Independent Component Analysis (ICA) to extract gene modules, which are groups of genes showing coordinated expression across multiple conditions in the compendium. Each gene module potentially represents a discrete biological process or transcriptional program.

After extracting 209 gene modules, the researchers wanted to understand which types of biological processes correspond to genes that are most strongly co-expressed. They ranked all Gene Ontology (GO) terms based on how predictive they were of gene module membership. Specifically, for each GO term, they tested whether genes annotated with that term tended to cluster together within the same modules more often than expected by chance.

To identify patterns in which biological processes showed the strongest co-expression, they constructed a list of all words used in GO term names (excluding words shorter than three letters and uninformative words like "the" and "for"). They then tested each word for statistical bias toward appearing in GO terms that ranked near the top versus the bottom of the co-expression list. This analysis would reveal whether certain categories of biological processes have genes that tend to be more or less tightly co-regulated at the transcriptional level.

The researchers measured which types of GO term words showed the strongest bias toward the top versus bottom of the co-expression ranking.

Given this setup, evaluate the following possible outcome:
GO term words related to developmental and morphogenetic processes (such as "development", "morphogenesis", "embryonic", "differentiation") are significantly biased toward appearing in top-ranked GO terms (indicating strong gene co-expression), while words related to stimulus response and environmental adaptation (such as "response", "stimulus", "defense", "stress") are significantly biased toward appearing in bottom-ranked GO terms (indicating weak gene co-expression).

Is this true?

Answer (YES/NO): NO